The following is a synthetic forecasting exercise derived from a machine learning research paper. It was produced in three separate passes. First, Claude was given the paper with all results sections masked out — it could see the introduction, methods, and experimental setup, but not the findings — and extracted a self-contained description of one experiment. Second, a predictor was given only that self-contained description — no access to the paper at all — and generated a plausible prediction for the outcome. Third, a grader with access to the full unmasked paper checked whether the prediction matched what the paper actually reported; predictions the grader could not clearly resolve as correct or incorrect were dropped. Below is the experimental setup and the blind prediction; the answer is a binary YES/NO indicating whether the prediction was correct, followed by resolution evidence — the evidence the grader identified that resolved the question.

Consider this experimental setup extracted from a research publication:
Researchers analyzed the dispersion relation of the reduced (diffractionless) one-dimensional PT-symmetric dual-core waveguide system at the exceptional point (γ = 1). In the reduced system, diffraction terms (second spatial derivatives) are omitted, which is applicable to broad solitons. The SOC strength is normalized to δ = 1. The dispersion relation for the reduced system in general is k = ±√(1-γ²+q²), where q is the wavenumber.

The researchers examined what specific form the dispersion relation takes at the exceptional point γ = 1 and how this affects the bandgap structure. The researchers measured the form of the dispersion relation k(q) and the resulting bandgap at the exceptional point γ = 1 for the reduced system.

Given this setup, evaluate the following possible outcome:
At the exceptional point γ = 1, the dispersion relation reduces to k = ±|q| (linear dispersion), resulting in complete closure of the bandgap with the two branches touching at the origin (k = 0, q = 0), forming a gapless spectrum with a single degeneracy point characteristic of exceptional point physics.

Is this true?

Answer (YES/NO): YES